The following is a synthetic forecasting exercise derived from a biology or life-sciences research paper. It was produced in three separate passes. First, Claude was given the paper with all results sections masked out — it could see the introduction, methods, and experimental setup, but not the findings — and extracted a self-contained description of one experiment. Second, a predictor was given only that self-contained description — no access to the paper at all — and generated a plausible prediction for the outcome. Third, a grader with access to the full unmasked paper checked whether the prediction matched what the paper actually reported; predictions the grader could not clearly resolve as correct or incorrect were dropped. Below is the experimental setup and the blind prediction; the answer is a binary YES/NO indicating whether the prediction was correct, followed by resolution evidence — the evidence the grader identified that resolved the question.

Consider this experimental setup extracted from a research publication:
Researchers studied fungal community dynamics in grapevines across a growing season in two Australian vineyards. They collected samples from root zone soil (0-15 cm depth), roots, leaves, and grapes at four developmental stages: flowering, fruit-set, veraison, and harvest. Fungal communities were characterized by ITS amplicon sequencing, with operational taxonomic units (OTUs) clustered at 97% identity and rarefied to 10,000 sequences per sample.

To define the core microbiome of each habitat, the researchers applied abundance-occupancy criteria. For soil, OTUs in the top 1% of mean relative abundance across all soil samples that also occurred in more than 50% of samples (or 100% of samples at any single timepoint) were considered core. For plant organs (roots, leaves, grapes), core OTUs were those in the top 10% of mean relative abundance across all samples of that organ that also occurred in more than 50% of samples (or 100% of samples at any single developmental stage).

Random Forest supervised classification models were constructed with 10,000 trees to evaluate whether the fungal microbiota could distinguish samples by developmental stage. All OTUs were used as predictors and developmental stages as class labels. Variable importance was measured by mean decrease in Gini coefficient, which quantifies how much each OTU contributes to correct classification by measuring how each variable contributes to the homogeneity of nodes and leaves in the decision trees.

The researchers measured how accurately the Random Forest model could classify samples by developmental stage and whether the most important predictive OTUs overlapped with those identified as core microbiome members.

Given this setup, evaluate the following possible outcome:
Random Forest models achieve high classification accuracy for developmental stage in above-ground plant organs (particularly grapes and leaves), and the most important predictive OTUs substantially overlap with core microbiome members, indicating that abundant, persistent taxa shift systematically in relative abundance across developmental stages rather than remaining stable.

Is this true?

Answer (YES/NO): YES